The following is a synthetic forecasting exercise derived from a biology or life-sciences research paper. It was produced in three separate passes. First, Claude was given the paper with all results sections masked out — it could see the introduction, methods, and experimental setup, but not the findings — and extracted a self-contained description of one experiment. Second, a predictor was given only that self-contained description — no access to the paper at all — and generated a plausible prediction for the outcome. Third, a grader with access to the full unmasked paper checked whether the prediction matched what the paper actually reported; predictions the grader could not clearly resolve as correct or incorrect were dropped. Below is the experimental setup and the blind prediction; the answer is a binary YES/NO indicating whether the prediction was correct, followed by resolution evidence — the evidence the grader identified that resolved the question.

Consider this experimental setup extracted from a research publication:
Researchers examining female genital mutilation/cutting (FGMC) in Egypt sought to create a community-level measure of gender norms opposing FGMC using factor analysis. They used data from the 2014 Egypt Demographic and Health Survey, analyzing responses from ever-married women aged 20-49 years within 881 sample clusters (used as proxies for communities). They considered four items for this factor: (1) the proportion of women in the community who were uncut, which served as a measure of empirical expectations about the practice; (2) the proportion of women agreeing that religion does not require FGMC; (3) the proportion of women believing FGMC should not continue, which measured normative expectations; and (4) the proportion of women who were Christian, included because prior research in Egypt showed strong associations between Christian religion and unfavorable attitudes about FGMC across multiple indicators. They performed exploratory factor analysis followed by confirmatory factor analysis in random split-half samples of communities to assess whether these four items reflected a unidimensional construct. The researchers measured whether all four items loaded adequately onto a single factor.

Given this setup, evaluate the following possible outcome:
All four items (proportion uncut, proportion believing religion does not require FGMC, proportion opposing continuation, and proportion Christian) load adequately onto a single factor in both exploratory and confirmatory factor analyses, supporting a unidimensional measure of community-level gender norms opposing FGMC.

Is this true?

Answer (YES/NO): NO